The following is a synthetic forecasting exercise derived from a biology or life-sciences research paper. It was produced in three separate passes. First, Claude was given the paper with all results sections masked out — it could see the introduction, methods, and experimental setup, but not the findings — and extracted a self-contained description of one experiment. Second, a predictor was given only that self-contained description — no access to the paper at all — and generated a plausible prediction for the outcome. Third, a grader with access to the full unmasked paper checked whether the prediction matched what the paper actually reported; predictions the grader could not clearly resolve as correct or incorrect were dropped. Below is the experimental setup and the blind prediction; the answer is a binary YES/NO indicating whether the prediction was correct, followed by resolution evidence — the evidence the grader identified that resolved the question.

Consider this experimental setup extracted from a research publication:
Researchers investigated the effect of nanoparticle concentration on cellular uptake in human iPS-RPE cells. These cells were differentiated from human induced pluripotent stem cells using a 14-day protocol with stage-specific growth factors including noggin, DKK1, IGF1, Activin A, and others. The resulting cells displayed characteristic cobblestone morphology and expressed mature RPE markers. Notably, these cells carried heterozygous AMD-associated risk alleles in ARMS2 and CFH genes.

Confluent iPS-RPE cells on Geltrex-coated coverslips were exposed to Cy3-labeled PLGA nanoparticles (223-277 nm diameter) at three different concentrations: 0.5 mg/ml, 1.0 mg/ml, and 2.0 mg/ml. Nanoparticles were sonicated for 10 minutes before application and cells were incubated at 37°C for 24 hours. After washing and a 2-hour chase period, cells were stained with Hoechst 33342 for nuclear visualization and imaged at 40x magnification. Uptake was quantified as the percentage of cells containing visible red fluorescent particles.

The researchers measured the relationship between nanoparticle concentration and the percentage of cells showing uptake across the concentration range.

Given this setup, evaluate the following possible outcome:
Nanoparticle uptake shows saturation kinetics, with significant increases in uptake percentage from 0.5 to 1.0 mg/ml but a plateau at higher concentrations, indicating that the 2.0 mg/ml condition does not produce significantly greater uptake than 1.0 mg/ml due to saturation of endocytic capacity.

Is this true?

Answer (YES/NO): NO